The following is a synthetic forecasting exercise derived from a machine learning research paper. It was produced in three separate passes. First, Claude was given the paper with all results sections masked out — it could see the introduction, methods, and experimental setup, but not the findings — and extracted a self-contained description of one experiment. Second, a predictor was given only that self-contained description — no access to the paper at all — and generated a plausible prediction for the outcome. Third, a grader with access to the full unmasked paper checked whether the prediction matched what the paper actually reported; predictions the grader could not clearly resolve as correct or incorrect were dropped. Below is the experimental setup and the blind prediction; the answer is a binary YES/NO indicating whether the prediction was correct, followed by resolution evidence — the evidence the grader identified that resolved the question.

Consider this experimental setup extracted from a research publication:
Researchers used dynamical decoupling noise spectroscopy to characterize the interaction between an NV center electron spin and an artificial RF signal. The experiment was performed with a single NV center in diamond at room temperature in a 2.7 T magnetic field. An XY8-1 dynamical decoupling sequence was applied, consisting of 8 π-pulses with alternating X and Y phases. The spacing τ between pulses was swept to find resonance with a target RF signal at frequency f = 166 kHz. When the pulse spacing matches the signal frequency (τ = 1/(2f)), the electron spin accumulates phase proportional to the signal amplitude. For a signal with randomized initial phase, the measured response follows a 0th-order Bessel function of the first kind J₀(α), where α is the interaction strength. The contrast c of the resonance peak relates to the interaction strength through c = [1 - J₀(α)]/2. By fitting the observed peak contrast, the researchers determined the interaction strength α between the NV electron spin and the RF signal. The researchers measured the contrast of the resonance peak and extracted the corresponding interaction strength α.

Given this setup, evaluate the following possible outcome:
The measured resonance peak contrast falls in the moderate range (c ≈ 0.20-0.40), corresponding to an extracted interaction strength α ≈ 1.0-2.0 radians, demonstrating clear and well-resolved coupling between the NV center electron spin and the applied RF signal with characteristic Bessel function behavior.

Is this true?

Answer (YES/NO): YES